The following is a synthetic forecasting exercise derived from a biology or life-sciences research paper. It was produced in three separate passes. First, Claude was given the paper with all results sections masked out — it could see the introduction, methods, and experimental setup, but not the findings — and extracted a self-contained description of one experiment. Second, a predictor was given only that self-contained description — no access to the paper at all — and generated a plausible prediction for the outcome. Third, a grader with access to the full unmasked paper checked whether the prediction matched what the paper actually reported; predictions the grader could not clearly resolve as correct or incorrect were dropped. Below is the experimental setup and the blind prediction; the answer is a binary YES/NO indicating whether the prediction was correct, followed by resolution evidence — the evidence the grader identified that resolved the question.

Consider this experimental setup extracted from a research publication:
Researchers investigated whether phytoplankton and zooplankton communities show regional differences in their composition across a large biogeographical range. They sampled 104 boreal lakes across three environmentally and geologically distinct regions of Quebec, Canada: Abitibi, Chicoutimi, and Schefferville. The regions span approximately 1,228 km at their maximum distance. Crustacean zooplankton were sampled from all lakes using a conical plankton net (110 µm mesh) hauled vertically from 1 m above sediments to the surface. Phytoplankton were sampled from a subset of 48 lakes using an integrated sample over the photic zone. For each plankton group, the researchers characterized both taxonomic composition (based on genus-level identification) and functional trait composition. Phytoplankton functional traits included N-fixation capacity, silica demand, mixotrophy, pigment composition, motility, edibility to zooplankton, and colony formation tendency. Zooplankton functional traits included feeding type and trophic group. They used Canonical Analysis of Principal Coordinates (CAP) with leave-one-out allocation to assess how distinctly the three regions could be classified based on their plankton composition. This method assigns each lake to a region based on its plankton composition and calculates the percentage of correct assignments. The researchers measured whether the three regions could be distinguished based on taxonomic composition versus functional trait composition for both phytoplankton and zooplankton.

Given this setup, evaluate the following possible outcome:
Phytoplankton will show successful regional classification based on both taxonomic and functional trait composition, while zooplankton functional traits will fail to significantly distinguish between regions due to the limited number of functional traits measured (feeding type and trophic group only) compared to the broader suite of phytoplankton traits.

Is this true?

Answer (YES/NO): NO